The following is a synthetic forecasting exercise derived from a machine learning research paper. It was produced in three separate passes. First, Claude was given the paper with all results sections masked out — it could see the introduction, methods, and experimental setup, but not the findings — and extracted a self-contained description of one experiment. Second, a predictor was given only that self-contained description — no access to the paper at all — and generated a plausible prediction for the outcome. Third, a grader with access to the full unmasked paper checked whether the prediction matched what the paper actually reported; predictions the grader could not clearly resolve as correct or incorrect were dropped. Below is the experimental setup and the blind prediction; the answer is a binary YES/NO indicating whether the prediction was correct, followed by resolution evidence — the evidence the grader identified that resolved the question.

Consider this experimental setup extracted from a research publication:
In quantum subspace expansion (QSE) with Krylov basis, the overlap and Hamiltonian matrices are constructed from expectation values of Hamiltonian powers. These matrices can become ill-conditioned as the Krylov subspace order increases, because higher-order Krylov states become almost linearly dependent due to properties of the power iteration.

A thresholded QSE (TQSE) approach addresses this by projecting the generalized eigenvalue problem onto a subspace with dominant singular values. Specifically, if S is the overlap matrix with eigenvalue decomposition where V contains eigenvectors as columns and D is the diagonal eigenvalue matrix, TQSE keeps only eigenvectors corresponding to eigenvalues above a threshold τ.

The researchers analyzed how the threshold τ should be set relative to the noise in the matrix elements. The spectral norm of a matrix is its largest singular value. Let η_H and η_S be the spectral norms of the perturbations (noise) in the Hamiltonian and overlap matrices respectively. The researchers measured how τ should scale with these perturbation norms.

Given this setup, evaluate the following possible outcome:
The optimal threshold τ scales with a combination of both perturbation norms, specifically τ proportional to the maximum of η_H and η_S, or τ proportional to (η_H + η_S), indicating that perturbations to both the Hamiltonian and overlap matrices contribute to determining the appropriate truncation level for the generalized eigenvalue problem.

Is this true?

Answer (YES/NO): NO